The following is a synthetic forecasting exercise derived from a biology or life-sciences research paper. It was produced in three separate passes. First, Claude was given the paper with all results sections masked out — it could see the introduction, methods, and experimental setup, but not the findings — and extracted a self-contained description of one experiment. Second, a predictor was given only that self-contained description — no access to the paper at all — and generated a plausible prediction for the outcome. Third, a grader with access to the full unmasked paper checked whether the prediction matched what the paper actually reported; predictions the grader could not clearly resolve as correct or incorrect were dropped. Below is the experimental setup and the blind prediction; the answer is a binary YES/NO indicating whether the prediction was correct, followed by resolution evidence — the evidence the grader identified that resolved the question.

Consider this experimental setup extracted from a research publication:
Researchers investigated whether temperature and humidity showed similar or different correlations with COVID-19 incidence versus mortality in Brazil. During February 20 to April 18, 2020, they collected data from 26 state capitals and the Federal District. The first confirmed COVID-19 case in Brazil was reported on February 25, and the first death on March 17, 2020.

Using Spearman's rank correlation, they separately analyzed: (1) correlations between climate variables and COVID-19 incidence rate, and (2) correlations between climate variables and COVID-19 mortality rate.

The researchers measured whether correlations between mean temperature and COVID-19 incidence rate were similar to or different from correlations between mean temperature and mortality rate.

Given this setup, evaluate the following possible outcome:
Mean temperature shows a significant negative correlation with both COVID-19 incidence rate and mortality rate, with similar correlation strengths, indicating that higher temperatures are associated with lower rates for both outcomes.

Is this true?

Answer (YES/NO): NO